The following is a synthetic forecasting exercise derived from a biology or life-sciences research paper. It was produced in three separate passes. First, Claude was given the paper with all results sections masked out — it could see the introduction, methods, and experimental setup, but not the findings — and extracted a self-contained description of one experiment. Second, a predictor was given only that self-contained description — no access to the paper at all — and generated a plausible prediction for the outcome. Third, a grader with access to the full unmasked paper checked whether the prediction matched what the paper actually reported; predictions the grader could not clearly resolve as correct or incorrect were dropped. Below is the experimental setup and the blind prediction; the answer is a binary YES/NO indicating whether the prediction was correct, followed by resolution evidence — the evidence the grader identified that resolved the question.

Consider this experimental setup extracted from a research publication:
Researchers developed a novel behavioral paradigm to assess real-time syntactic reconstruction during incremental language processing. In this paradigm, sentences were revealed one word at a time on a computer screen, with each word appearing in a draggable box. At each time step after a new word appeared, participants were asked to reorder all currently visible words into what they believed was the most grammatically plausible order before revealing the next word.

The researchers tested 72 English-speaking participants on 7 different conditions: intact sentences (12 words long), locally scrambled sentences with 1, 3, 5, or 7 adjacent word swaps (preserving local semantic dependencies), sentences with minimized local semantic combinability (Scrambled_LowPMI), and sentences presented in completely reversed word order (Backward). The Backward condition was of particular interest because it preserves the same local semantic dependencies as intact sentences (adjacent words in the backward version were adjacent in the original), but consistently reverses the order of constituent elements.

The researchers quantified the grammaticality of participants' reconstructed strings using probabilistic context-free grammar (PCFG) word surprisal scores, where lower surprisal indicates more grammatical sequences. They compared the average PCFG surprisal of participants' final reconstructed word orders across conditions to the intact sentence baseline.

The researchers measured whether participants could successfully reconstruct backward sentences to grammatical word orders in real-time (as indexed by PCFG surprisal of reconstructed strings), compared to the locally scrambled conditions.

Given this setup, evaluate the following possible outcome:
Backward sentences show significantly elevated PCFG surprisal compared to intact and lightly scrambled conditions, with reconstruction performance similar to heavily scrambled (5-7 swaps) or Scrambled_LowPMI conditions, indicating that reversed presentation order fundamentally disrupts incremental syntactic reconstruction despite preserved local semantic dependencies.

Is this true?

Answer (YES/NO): YES